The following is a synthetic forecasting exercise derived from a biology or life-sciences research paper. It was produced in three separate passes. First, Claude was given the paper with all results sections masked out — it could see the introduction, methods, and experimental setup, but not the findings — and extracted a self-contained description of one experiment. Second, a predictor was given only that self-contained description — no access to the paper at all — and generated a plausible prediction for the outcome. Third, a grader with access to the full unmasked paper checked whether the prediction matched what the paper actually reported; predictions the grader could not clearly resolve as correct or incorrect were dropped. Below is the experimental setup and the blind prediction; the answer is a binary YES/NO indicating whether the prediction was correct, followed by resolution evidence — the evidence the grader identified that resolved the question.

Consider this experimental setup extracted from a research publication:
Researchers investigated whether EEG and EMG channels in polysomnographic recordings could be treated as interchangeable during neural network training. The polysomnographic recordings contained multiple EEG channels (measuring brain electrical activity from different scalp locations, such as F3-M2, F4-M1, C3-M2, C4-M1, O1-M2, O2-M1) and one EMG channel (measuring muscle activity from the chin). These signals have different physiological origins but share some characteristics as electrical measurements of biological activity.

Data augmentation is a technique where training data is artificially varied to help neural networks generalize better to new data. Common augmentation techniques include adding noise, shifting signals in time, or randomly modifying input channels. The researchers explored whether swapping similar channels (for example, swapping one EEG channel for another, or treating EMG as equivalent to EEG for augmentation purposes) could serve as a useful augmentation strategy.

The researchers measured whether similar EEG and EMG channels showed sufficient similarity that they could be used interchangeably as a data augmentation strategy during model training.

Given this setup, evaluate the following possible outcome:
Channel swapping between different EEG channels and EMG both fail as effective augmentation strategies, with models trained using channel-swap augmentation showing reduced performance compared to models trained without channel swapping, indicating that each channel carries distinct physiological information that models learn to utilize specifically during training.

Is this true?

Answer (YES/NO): NO